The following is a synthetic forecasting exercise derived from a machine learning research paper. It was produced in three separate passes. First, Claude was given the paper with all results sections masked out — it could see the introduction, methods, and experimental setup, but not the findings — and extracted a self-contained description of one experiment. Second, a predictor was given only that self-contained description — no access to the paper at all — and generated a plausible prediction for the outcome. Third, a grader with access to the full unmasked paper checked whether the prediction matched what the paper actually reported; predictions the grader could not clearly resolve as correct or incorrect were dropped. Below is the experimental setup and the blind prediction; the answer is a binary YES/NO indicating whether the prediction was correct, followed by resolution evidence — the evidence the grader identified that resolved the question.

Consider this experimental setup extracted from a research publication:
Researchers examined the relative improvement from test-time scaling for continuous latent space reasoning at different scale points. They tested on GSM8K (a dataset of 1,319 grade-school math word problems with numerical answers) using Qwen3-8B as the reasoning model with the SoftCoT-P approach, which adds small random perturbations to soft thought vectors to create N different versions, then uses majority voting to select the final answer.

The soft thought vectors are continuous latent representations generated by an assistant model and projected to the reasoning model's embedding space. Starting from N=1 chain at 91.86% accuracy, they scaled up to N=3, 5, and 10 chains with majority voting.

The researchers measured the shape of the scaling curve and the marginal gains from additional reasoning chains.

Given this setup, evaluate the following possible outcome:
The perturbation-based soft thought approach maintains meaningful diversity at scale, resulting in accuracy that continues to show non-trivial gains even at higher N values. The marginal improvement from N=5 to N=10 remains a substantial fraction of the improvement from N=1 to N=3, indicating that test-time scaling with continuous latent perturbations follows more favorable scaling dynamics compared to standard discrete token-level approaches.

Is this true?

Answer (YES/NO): NO